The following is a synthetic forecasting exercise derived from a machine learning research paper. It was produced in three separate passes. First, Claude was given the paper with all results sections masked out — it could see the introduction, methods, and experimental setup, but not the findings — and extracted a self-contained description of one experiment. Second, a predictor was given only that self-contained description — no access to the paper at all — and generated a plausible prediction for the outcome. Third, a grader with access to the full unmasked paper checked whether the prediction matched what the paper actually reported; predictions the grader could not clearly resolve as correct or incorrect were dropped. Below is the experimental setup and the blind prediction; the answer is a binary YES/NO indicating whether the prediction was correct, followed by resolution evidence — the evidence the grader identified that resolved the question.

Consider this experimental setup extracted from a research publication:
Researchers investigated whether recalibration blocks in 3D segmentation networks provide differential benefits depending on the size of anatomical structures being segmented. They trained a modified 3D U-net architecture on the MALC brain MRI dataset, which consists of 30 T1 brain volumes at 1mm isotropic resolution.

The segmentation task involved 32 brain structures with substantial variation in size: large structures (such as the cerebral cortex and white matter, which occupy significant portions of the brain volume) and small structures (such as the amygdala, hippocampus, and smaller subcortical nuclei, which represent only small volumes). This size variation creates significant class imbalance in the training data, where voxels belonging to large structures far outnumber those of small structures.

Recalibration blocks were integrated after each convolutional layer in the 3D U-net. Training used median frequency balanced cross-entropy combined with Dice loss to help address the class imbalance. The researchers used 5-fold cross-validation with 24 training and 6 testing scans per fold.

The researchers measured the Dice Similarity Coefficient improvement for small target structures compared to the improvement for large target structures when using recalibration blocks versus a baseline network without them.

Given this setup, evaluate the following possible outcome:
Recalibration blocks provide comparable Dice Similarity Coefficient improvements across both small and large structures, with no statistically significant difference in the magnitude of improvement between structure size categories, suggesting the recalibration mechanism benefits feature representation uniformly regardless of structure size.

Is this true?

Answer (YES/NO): NO